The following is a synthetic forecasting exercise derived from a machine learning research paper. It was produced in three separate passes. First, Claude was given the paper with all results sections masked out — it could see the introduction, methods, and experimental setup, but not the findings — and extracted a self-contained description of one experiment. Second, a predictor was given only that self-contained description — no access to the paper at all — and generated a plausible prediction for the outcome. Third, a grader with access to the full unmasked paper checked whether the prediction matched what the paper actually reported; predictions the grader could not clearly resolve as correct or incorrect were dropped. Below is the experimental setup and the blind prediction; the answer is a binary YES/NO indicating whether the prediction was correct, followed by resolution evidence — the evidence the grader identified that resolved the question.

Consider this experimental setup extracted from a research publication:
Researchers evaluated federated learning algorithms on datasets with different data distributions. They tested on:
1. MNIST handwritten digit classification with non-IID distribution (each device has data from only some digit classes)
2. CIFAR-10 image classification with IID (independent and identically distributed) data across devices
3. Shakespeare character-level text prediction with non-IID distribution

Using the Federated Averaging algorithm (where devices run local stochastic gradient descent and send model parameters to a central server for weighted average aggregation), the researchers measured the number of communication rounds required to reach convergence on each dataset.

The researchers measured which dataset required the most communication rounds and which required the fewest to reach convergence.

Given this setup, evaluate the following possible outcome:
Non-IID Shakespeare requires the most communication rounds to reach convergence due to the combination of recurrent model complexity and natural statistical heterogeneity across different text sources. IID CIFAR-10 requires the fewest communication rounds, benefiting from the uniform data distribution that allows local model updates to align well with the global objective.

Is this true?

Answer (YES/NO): YES